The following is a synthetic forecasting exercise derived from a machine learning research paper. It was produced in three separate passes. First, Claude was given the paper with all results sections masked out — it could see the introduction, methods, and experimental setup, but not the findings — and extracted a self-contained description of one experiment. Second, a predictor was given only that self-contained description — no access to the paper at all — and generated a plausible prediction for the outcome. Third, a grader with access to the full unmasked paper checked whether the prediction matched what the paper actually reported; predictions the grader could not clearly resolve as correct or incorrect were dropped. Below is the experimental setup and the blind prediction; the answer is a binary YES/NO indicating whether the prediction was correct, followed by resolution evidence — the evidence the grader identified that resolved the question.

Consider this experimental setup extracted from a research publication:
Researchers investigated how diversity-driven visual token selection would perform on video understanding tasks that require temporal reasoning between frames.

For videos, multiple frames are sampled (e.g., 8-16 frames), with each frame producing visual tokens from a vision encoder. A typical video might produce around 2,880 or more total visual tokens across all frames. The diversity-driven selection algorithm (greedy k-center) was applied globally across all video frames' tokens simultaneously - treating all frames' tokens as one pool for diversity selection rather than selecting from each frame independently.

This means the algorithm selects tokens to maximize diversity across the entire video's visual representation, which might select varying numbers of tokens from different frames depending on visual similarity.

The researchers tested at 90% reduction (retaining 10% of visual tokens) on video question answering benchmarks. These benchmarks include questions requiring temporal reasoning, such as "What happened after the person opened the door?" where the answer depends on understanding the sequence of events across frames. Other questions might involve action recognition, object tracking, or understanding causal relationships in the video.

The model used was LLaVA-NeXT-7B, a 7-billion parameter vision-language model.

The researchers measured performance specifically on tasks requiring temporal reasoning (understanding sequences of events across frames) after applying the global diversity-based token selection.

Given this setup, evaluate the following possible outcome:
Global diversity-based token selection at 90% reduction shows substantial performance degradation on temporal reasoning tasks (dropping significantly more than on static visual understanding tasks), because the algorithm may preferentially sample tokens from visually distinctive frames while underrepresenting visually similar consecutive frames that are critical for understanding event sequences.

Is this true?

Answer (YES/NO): NO